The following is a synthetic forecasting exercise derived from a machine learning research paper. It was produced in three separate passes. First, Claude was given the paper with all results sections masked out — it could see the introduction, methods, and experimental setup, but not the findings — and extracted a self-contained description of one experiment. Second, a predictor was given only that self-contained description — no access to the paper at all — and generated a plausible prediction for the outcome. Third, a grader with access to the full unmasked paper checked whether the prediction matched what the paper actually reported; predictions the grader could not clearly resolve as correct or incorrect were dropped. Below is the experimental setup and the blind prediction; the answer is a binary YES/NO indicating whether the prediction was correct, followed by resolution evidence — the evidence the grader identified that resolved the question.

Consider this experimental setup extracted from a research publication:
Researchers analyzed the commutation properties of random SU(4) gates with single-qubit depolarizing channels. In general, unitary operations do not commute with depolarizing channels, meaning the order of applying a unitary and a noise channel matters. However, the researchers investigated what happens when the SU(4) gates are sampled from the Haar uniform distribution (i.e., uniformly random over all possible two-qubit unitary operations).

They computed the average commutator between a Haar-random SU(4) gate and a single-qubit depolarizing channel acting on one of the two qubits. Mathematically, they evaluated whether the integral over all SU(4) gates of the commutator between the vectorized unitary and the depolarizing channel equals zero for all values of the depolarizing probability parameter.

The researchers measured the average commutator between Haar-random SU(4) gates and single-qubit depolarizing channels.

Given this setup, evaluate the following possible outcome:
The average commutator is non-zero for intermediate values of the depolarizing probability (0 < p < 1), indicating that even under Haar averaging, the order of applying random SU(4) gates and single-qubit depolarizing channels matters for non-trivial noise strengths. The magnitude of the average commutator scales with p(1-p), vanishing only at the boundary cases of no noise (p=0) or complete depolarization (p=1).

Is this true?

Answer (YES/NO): NO